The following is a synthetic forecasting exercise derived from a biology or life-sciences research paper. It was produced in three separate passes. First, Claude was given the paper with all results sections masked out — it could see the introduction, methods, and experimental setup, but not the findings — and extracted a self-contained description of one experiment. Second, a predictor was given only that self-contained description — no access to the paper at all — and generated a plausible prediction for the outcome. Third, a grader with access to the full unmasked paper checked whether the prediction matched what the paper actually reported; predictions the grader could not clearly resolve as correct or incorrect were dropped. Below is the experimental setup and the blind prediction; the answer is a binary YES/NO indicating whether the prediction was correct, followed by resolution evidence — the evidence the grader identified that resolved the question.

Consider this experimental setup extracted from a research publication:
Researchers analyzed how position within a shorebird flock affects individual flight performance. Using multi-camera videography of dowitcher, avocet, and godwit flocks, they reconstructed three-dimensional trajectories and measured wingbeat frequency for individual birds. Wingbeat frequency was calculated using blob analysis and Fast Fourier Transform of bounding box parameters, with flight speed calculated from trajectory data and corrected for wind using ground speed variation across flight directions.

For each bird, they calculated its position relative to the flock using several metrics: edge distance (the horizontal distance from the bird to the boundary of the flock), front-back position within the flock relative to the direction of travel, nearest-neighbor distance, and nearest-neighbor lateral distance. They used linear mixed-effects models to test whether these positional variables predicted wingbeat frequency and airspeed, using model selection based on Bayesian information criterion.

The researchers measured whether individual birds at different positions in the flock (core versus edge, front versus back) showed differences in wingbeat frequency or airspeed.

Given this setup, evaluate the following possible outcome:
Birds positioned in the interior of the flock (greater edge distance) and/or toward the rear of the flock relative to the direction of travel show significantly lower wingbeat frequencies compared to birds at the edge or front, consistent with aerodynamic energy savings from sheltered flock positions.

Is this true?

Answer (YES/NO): NO